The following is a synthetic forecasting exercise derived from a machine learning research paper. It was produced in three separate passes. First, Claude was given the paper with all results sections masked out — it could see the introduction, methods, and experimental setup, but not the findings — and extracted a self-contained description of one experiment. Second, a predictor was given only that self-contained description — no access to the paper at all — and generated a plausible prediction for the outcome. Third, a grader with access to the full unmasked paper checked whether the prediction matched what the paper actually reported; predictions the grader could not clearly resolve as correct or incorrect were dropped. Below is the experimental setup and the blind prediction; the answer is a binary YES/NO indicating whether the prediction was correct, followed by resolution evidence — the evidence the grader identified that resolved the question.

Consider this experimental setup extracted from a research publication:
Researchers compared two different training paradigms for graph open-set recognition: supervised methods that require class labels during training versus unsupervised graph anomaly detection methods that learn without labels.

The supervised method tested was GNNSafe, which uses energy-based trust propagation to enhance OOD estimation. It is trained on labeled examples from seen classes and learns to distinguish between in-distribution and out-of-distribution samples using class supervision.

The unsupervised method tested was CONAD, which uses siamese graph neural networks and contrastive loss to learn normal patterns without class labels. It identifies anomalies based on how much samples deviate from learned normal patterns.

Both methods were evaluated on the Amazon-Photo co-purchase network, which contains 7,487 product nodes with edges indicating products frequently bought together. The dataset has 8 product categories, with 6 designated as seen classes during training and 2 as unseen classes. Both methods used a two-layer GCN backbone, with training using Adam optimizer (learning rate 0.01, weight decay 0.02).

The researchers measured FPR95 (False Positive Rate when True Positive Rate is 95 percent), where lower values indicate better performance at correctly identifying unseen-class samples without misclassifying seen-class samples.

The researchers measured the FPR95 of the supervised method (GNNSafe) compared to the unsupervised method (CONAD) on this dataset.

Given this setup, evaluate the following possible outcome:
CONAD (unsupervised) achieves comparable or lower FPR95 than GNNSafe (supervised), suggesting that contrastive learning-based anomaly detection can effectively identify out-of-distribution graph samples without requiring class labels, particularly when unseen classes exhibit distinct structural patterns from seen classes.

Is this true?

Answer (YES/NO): NO